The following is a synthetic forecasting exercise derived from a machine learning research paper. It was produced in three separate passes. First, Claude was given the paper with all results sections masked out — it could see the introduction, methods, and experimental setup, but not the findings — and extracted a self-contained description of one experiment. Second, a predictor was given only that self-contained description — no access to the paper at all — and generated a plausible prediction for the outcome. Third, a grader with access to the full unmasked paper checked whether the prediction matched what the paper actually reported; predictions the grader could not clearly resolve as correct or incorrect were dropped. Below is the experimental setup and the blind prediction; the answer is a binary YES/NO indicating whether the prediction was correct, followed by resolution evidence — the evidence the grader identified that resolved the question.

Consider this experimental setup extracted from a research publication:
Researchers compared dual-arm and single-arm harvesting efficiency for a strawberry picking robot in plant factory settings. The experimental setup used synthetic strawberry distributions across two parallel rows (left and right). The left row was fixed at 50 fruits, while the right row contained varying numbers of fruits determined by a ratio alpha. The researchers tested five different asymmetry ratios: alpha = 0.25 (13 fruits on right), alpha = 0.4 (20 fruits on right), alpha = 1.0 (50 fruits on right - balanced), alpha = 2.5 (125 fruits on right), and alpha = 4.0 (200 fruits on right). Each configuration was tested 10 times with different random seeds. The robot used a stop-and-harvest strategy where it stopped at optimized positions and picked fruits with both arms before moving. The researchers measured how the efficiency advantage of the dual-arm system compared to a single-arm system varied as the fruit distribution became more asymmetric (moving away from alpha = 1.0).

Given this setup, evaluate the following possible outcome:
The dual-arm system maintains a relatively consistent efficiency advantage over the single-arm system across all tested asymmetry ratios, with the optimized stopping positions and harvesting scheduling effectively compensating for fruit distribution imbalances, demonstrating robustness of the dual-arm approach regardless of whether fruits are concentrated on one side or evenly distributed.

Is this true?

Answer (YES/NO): NO